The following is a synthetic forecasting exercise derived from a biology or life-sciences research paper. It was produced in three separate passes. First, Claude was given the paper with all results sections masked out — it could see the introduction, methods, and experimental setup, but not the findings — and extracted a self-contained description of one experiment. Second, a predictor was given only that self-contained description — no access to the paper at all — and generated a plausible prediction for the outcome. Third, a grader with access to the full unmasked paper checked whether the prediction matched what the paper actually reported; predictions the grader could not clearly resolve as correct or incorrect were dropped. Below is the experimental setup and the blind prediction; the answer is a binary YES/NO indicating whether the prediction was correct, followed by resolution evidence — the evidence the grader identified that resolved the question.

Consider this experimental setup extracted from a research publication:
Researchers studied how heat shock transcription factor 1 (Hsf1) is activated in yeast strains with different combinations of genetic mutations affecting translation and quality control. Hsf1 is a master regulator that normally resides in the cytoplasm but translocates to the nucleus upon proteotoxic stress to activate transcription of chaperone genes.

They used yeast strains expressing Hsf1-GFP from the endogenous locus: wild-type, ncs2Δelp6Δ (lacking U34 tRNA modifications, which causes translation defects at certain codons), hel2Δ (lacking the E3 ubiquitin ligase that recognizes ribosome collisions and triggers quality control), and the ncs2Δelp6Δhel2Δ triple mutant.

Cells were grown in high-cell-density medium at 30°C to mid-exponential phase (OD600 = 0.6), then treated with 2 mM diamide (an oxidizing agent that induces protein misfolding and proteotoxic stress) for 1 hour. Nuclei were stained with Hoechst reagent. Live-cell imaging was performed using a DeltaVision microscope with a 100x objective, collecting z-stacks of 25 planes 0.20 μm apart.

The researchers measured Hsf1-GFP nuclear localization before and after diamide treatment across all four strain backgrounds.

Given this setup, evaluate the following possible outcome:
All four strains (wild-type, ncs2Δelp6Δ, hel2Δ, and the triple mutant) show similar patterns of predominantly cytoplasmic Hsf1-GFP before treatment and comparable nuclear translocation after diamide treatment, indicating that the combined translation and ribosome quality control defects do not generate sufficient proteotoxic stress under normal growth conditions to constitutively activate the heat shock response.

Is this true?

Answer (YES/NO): NO